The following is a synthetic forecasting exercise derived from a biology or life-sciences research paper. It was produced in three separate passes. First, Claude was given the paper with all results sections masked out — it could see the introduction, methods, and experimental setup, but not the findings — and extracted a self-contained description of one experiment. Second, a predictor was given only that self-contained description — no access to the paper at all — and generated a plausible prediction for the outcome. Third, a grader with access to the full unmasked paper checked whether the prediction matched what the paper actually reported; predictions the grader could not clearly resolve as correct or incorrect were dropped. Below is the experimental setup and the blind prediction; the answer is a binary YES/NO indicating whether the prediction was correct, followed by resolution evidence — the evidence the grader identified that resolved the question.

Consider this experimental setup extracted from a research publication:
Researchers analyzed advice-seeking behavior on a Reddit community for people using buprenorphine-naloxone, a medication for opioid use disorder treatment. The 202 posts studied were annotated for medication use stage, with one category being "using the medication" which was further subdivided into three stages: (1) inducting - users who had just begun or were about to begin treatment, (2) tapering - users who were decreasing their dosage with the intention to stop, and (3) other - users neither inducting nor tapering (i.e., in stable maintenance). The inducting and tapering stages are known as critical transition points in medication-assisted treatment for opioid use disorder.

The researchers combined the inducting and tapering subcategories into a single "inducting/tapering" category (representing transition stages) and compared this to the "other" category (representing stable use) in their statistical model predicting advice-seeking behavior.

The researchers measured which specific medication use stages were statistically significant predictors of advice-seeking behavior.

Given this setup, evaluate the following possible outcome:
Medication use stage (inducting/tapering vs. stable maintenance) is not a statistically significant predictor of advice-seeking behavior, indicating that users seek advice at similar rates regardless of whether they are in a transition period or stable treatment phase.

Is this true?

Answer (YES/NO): NO